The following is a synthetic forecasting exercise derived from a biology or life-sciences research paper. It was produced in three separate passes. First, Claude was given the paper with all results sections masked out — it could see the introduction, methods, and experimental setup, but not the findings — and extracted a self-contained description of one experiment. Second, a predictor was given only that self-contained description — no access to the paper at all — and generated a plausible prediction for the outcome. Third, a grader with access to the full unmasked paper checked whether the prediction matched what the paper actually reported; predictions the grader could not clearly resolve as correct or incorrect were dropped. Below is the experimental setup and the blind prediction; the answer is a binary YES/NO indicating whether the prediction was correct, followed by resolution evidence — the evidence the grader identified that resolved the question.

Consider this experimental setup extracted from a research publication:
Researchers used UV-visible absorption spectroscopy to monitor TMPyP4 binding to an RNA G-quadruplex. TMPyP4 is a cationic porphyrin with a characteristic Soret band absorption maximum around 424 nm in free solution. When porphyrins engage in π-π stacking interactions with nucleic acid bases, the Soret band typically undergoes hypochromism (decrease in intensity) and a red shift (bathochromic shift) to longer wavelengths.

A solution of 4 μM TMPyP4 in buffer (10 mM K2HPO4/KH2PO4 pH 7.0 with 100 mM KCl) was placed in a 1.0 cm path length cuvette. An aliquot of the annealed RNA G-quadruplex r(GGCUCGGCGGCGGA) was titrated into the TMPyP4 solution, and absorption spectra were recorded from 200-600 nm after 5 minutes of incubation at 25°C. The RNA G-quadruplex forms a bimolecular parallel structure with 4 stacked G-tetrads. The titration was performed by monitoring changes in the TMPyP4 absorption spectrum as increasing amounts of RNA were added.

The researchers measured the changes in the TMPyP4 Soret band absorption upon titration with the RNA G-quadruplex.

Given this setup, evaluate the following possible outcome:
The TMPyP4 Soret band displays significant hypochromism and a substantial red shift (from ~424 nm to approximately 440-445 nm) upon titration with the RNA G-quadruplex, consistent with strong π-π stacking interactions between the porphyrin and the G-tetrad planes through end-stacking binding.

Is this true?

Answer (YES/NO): YES